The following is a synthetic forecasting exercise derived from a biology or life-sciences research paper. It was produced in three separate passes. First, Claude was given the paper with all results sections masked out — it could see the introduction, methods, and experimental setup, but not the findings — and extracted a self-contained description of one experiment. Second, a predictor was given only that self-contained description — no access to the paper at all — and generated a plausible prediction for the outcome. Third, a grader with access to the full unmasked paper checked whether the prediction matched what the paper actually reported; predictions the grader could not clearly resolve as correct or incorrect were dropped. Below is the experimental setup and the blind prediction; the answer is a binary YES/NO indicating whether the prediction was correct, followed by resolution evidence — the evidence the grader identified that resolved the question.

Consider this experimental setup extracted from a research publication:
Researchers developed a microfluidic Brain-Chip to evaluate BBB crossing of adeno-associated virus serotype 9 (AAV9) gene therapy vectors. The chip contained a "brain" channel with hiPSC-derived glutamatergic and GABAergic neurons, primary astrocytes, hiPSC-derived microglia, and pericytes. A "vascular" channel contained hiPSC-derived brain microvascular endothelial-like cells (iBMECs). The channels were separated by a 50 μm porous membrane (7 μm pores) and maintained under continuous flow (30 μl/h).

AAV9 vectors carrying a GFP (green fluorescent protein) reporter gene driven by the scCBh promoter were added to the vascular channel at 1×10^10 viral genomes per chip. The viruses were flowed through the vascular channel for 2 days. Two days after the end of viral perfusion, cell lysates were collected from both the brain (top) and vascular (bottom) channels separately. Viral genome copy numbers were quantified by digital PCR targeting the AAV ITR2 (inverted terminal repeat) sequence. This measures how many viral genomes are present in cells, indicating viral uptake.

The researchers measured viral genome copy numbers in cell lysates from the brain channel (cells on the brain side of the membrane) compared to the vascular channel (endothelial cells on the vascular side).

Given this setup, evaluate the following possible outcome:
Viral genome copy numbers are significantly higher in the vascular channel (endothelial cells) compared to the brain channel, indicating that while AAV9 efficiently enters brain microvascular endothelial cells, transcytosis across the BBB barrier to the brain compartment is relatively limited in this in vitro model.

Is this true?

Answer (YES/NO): YES